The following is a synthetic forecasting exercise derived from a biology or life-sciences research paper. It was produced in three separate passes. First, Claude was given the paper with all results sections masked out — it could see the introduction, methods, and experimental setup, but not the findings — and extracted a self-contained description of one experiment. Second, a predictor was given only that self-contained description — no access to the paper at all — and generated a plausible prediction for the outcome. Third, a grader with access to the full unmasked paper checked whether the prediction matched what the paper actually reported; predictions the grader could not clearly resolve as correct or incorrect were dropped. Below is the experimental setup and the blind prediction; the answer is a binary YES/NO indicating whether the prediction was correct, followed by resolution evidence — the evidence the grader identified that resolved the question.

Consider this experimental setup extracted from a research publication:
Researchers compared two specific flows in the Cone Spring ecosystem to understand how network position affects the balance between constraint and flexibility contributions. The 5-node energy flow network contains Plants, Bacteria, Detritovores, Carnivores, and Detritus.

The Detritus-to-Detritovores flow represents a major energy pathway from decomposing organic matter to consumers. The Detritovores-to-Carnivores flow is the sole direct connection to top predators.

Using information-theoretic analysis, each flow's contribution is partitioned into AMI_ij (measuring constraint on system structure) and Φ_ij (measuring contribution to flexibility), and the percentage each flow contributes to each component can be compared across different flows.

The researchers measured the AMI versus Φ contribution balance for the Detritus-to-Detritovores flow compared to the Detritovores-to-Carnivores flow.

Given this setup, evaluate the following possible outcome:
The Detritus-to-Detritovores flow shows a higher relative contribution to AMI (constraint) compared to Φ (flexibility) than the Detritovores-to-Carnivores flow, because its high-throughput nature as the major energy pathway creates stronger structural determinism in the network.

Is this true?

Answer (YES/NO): NO